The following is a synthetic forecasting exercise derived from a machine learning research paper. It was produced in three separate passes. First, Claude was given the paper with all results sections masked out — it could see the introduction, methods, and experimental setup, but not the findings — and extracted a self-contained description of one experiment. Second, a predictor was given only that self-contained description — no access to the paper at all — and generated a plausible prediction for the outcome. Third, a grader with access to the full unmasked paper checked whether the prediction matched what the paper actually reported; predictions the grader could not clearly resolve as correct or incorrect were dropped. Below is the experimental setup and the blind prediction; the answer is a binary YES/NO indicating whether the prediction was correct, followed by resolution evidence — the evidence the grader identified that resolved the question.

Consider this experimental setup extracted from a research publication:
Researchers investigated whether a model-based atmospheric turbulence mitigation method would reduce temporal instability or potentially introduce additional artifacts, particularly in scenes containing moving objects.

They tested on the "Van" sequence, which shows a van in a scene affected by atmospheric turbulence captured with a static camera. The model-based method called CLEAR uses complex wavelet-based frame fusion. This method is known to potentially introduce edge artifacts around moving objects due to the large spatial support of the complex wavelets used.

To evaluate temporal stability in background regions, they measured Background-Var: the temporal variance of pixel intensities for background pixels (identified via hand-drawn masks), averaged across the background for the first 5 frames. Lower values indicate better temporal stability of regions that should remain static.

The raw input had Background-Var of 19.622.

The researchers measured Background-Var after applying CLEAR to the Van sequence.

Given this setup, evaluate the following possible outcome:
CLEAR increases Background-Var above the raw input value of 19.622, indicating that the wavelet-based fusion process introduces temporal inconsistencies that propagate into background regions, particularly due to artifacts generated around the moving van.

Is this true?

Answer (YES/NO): NO